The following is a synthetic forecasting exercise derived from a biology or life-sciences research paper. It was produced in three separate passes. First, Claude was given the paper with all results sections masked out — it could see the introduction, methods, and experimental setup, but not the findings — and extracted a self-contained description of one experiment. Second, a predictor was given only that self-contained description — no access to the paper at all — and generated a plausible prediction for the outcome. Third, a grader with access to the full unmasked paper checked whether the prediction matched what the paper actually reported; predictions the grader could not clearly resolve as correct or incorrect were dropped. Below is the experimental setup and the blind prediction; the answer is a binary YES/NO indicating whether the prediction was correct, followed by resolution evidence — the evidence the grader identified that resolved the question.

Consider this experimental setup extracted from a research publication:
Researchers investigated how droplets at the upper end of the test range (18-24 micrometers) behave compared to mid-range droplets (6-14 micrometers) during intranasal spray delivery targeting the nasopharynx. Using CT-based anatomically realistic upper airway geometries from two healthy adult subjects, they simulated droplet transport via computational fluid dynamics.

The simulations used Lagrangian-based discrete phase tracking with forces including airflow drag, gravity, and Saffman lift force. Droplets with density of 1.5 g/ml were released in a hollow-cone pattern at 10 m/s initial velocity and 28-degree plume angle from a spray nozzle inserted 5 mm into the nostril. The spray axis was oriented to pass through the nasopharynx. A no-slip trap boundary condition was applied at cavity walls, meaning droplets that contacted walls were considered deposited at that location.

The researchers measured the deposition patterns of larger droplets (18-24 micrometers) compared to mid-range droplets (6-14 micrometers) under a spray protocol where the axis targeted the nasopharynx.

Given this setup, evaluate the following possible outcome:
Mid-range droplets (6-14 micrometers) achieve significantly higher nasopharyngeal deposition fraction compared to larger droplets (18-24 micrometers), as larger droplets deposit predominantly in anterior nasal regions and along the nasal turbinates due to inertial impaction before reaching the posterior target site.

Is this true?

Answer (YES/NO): YES